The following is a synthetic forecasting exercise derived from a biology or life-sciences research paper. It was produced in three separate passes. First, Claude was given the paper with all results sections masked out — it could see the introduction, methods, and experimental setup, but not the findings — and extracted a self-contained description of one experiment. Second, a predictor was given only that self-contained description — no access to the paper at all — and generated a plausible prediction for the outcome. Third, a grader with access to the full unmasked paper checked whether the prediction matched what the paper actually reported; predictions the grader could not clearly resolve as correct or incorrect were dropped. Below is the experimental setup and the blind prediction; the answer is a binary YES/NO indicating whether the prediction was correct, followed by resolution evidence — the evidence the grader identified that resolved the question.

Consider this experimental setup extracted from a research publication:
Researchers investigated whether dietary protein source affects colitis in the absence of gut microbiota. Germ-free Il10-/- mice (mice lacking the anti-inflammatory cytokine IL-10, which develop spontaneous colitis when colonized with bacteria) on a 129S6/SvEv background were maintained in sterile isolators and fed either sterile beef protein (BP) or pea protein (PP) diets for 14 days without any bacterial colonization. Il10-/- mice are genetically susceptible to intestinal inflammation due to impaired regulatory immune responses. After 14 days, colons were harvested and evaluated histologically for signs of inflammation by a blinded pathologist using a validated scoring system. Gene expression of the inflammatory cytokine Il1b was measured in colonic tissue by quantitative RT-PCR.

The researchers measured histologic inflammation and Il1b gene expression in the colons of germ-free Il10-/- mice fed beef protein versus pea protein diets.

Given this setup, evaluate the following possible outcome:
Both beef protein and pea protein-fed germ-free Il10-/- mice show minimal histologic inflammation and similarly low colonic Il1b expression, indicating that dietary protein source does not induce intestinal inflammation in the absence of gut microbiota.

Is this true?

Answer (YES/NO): YES